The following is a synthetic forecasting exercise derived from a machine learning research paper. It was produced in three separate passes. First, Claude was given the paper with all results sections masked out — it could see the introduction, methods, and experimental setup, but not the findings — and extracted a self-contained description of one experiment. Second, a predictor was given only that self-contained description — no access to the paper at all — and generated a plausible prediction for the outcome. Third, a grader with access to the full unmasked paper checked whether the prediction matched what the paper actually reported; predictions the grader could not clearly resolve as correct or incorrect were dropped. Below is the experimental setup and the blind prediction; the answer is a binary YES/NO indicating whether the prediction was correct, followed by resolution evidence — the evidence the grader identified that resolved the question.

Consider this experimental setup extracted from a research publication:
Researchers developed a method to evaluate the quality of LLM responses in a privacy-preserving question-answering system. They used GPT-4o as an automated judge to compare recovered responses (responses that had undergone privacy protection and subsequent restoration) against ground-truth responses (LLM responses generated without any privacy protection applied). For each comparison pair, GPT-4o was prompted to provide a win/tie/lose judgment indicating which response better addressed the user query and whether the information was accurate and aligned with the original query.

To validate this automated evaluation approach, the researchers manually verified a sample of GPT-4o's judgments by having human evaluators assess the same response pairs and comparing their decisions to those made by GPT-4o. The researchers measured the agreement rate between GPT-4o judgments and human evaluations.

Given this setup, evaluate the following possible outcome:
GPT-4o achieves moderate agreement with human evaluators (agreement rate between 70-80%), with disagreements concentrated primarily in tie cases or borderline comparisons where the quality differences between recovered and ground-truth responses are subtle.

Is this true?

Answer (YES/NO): NO